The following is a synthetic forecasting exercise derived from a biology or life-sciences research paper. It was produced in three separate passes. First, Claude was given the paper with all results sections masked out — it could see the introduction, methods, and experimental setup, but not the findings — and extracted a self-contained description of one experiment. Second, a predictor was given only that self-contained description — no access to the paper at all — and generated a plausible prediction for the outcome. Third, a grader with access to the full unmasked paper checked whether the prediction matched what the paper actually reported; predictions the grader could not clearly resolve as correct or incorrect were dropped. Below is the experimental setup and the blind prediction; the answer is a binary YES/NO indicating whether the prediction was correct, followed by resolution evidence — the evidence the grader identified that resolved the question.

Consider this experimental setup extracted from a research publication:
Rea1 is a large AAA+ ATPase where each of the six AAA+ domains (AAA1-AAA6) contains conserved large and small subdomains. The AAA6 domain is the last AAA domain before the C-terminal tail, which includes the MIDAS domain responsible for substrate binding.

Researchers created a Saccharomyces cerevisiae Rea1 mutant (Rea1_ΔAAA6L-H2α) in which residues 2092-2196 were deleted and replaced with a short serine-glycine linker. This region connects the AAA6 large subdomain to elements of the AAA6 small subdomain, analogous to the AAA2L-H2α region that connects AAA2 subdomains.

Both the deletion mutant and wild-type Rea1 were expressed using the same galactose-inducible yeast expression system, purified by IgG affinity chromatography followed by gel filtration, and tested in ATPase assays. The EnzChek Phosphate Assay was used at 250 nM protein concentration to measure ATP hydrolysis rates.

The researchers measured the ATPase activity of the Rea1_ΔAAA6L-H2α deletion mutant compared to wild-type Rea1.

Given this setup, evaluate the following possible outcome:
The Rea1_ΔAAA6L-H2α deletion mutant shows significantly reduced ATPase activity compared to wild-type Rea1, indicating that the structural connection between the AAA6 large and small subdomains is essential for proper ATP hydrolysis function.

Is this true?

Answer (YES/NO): NO